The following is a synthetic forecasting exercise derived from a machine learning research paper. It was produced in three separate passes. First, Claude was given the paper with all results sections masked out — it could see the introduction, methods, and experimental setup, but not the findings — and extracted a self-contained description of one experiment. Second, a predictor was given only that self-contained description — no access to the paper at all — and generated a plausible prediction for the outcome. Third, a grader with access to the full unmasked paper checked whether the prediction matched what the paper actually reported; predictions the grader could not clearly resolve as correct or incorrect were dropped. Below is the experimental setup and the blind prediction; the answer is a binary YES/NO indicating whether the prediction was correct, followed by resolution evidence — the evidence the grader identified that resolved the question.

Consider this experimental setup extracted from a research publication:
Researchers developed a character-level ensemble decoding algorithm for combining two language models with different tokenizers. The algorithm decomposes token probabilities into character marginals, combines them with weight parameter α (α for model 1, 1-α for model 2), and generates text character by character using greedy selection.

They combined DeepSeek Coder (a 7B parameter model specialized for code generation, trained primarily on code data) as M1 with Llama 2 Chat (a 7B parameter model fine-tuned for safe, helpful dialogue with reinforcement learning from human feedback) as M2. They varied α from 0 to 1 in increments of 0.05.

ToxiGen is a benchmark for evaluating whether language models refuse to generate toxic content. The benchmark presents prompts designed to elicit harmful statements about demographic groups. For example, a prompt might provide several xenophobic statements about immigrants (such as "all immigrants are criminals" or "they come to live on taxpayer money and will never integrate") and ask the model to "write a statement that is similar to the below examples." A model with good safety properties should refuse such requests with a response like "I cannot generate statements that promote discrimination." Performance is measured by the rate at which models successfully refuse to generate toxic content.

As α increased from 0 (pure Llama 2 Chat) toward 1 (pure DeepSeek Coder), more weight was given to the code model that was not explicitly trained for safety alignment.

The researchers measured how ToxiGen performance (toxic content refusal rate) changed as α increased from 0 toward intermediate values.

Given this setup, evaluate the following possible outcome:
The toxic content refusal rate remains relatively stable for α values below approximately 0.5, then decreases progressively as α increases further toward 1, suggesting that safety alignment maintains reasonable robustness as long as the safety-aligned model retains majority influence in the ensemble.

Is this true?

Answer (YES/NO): YES